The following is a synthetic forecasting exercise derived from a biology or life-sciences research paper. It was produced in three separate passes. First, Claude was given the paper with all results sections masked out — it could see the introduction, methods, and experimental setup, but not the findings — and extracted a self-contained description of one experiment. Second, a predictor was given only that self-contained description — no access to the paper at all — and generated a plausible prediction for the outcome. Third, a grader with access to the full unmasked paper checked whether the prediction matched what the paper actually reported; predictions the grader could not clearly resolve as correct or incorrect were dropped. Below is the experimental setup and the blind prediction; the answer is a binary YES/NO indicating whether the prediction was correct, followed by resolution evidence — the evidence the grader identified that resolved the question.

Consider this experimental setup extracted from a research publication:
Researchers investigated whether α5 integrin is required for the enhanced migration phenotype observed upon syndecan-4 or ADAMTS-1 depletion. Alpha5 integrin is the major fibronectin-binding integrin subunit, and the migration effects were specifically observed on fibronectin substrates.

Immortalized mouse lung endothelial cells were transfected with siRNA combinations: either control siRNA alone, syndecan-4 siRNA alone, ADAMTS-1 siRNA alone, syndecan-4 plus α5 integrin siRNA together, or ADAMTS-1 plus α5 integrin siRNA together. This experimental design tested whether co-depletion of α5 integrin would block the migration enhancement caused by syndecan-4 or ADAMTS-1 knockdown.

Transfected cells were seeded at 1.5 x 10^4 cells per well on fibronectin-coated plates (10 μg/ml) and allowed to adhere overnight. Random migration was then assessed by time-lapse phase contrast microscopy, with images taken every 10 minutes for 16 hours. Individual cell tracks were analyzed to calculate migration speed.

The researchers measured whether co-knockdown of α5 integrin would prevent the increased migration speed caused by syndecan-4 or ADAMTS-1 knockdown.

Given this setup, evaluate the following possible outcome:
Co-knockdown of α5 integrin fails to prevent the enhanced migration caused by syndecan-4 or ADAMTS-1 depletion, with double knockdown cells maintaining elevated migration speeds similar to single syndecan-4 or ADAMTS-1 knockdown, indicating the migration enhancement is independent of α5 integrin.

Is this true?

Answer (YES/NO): YES